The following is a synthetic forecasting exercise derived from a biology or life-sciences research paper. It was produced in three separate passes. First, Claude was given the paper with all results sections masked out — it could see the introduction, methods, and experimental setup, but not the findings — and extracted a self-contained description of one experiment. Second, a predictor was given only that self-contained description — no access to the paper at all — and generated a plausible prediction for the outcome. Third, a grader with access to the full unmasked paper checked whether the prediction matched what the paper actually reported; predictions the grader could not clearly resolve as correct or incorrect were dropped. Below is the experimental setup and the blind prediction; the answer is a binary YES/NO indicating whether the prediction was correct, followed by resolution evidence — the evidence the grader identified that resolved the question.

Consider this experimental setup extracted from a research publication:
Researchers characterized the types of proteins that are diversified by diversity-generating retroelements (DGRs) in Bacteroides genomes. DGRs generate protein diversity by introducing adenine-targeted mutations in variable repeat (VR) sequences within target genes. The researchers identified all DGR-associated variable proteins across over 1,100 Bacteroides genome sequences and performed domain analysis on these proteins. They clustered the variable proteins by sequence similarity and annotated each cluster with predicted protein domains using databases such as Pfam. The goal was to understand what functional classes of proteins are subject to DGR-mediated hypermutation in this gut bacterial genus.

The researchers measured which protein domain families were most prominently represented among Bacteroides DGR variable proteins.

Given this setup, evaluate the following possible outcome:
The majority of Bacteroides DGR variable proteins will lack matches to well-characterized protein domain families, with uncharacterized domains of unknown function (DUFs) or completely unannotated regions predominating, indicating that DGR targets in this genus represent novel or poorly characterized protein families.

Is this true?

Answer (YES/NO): NO